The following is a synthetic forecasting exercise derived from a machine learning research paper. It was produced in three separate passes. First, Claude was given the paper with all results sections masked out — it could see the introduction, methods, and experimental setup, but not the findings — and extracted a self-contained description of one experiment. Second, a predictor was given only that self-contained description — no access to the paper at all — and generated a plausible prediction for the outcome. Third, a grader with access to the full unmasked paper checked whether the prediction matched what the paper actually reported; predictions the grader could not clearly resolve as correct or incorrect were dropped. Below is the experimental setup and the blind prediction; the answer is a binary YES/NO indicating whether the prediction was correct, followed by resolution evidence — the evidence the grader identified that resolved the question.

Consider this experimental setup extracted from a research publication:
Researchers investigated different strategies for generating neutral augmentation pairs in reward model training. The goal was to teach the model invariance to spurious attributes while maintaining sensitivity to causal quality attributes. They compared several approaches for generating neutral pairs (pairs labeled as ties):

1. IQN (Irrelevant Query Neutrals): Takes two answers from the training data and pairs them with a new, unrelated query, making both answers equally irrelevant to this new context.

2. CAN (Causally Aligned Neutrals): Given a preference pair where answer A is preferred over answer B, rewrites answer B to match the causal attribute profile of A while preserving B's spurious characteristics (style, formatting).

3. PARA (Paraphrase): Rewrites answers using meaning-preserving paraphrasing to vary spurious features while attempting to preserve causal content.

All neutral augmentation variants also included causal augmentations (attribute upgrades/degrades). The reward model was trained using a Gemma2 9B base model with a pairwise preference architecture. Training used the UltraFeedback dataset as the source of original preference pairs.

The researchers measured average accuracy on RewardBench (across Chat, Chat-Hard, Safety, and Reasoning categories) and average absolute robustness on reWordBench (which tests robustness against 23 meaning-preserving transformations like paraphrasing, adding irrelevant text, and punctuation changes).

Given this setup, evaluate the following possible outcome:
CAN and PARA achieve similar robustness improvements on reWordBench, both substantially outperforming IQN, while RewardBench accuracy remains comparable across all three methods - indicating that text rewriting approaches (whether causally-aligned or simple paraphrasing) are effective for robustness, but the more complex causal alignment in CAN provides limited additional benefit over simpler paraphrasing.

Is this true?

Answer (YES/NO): NO